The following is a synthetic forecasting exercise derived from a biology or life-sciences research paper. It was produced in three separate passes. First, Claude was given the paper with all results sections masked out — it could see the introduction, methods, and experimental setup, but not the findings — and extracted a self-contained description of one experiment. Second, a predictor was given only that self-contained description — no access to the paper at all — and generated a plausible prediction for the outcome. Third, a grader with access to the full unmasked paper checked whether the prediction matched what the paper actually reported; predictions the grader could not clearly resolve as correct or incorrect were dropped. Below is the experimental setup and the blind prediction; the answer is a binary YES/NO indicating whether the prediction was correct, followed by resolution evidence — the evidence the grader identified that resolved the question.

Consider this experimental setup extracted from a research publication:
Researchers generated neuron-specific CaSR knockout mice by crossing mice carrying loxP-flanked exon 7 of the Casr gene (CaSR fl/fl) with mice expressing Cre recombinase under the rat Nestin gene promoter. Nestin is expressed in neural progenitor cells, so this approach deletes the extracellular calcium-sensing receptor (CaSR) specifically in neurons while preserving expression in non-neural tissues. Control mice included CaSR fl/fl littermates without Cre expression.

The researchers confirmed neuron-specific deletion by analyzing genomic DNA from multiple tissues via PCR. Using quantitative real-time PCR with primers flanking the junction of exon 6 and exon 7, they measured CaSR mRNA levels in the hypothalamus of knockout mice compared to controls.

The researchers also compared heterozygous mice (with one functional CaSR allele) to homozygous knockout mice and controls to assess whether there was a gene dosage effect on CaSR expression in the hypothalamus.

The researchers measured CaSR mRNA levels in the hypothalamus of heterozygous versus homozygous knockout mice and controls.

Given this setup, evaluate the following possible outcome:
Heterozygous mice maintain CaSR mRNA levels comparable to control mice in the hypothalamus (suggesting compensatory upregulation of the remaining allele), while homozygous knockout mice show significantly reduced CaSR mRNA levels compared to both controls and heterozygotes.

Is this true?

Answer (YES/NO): NO